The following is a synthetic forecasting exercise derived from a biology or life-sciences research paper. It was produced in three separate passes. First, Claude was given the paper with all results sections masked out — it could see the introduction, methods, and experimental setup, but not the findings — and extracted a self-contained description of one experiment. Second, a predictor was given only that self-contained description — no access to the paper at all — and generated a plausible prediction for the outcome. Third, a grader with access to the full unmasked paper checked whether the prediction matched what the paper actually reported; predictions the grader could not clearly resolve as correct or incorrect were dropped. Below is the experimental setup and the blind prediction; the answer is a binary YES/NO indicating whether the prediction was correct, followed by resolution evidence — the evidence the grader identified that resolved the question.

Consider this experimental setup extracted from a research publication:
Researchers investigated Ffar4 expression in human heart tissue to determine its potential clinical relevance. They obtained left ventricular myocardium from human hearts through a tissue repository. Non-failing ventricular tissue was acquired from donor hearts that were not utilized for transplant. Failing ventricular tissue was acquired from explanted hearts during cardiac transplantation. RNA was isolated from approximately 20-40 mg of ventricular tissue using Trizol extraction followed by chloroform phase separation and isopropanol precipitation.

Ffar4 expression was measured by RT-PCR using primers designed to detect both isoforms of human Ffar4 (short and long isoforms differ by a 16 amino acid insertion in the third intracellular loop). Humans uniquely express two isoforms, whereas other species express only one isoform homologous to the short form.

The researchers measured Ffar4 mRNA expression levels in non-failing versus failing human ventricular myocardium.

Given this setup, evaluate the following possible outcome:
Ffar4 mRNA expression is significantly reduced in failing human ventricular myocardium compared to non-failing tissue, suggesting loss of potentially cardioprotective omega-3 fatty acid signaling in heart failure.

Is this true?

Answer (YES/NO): YES